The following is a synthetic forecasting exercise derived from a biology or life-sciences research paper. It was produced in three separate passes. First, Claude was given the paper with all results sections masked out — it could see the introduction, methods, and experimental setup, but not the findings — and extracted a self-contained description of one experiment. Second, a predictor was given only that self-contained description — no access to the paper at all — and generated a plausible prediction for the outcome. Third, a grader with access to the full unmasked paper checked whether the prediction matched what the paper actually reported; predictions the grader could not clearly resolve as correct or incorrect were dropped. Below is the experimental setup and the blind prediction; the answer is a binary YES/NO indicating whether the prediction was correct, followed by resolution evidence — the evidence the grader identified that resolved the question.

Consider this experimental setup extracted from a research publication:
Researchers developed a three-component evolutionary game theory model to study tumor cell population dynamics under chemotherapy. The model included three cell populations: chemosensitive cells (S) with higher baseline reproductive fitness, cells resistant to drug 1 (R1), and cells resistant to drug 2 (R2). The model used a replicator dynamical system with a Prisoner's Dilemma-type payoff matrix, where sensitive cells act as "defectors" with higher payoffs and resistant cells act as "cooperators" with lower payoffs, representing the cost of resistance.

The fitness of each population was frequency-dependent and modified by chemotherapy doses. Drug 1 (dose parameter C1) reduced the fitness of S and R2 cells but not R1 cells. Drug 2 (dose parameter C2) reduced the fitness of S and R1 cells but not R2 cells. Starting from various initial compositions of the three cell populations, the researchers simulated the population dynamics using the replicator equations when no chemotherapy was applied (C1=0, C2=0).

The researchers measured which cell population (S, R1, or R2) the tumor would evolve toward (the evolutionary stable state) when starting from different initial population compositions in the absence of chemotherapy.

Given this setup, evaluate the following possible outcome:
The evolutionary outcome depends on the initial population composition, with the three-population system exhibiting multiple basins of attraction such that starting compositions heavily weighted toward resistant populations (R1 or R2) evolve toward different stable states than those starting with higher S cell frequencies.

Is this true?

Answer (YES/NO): NO